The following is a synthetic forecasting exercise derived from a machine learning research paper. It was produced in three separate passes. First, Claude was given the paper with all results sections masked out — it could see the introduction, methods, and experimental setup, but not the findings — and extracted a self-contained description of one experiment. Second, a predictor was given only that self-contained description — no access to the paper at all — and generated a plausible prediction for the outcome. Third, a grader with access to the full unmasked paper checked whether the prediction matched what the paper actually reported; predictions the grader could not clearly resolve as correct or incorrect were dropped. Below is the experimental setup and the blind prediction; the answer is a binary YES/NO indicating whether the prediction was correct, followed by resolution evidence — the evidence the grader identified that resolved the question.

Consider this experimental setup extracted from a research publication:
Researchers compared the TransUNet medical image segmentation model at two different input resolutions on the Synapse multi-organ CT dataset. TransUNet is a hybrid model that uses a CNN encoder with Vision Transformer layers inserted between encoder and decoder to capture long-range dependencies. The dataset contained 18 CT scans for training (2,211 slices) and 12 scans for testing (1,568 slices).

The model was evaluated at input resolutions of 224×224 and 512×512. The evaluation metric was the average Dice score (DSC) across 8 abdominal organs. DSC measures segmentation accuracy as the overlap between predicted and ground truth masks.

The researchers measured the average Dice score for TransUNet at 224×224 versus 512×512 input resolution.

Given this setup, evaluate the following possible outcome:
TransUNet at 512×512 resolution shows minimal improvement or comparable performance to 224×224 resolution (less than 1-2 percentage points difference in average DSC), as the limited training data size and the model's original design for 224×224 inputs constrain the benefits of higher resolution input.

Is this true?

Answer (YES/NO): NO